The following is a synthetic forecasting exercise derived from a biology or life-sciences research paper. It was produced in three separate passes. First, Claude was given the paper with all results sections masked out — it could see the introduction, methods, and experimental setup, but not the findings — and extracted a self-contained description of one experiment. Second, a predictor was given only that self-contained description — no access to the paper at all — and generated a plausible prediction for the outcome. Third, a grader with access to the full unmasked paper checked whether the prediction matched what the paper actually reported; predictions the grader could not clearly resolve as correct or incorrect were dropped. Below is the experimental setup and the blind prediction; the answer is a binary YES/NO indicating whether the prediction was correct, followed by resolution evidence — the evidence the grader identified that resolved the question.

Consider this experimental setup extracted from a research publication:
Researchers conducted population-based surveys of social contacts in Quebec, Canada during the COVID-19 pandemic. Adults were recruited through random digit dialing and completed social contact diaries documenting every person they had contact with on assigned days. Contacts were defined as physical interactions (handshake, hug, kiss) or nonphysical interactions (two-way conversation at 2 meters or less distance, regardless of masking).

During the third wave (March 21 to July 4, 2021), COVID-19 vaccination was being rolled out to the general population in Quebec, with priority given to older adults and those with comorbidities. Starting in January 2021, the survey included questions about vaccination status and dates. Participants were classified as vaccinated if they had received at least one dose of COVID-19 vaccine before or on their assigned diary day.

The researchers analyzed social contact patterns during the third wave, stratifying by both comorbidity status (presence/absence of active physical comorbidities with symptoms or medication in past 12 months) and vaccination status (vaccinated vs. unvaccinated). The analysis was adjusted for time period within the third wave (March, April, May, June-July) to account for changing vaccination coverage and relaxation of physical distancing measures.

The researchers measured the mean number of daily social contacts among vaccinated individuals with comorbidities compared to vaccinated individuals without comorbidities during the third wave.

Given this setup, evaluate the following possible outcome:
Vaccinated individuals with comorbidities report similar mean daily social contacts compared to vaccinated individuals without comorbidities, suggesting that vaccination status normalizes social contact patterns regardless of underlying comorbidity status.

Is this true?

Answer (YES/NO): YES